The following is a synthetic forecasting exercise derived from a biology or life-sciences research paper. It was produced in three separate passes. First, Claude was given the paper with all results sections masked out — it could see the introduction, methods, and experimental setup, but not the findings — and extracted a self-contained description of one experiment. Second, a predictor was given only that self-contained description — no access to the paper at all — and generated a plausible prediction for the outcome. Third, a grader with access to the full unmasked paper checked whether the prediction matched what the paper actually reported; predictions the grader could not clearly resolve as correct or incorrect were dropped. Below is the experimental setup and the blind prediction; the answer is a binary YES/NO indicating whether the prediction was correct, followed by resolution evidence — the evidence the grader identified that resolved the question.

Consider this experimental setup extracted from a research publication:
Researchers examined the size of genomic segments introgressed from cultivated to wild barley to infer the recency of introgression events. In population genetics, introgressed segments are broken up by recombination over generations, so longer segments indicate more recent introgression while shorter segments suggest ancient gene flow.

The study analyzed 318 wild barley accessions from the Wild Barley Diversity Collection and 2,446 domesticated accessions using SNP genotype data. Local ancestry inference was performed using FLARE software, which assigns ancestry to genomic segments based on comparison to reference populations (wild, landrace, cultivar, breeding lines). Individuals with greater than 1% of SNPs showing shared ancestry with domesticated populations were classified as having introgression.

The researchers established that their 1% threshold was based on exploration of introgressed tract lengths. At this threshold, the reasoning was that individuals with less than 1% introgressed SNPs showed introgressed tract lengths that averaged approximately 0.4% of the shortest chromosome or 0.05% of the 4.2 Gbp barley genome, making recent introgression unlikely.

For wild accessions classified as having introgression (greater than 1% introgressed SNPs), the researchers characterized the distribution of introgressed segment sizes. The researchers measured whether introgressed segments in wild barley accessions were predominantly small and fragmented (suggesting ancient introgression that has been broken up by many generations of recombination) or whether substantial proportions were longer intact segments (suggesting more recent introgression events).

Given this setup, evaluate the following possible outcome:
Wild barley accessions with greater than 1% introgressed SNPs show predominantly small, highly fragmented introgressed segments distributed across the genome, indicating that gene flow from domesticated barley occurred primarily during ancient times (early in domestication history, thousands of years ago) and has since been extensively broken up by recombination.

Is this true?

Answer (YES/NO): YES